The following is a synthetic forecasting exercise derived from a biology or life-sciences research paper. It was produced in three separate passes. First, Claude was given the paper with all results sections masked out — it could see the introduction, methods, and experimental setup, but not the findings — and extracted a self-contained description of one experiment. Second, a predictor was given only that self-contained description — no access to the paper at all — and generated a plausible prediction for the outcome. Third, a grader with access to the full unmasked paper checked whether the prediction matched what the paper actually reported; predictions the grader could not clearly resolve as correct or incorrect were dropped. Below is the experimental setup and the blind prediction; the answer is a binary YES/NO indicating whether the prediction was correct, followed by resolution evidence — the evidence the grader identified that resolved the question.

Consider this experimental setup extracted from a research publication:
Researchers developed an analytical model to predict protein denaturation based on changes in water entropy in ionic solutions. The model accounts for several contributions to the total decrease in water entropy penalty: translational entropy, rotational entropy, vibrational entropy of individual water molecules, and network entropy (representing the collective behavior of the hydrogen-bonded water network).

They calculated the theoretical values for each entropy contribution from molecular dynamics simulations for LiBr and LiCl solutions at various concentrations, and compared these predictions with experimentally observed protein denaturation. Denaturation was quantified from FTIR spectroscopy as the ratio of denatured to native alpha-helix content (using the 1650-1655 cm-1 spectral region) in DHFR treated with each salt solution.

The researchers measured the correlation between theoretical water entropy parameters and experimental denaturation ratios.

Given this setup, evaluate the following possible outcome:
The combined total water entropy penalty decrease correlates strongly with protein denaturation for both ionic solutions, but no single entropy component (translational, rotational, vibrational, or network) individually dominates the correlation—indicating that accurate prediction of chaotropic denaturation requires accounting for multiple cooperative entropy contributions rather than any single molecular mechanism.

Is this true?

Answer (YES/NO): NO